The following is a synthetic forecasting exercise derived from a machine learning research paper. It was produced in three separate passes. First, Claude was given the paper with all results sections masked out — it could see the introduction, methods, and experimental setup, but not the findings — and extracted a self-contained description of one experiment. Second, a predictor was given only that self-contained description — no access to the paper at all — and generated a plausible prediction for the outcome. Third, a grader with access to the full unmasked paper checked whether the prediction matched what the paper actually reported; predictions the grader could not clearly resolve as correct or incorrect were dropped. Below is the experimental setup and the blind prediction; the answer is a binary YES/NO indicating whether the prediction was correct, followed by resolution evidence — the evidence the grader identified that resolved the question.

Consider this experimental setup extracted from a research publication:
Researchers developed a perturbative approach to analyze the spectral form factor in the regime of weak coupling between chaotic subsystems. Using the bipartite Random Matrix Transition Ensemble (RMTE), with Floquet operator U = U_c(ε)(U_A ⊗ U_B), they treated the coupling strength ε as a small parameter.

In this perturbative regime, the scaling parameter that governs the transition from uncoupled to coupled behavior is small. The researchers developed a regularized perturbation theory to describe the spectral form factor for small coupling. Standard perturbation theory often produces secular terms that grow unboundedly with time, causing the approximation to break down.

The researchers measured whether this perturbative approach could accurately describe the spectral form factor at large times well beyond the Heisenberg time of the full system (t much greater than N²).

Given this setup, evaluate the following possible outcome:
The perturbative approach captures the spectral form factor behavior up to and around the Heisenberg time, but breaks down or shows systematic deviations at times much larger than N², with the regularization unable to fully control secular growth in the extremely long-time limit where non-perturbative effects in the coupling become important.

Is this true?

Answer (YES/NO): NO